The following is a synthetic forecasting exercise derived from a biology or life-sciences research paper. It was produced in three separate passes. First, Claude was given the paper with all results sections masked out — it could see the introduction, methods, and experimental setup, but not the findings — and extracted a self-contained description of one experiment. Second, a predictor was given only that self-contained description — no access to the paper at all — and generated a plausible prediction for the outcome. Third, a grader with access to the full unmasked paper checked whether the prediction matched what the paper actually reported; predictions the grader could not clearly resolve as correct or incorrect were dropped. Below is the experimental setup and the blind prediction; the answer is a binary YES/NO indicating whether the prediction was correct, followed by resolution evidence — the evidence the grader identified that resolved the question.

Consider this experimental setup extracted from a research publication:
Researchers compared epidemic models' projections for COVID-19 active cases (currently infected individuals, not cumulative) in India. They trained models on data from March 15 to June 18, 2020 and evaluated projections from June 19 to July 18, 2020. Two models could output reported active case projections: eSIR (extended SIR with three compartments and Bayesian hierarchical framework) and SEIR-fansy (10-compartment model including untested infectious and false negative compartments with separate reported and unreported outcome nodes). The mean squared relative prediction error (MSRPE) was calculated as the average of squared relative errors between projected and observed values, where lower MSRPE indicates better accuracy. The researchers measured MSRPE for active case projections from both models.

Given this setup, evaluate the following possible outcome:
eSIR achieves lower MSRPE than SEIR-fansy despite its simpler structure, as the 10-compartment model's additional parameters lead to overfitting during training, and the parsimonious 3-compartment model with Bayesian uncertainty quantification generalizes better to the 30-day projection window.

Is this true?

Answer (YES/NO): NO